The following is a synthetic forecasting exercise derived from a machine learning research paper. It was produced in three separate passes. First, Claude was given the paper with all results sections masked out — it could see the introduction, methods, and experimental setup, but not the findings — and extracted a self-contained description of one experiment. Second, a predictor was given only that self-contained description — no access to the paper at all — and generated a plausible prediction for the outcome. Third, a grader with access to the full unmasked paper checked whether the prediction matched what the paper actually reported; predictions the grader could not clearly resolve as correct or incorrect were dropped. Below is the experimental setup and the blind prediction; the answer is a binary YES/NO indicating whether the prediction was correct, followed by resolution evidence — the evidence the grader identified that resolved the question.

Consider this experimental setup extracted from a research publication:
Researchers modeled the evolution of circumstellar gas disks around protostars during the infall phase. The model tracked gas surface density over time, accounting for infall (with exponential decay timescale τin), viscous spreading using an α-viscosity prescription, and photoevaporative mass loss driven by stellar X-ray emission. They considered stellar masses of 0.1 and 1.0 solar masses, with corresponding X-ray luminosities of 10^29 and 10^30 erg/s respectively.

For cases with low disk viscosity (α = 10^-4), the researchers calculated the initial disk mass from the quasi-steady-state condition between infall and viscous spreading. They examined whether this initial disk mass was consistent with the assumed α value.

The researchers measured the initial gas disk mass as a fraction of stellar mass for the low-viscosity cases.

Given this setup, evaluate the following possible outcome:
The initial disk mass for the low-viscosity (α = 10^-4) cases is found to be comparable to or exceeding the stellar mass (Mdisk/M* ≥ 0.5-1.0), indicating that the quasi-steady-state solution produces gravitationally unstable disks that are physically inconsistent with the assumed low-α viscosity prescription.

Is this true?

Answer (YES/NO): NO